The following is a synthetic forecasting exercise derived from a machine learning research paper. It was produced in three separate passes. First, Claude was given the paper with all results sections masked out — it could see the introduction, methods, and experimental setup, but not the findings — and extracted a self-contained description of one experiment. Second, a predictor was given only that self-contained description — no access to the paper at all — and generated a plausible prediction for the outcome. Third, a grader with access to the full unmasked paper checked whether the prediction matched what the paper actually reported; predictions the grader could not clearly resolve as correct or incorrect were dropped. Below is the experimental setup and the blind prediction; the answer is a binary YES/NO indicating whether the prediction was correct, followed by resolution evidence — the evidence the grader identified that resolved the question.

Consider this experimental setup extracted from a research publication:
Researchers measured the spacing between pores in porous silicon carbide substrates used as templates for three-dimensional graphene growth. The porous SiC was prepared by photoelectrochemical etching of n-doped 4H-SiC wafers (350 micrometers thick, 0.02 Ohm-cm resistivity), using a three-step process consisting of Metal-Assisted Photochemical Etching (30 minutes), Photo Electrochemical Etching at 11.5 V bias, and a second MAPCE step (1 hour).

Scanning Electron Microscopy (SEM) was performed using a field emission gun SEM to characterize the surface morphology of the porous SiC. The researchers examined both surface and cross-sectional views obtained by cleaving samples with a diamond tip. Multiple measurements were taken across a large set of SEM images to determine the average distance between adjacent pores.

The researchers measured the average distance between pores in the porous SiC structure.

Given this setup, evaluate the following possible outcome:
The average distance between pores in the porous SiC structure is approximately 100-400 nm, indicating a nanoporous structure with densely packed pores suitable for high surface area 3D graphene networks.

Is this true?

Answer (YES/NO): YES